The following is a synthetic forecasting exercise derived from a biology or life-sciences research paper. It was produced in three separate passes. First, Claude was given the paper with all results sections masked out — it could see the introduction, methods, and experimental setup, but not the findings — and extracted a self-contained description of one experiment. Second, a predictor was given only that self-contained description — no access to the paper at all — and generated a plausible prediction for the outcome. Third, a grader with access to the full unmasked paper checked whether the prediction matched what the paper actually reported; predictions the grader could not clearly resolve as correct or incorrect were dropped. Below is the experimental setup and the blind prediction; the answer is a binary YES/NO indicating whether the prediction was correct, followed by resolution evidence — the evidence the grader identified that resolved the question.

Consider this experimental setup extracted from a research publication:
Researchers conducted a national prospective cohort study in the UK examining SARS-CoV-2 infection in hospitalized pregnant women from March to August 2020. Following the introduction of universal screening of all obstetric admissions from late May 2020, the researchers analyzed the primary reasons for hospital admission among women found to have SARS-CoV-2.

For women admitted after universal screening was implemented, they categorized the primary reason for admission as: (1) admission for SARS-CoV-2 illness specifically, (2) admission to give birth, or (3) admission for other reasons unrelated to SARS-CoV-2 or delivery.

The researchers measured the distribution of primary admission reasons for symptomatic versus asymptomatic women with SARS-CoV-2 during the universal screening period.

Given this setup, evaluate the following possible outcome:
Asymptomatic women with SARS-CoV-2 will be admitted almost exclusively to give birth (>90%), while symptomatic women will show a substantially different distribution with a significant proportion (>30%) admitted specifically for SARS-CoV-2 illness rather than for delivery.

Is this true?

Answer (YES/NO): NO